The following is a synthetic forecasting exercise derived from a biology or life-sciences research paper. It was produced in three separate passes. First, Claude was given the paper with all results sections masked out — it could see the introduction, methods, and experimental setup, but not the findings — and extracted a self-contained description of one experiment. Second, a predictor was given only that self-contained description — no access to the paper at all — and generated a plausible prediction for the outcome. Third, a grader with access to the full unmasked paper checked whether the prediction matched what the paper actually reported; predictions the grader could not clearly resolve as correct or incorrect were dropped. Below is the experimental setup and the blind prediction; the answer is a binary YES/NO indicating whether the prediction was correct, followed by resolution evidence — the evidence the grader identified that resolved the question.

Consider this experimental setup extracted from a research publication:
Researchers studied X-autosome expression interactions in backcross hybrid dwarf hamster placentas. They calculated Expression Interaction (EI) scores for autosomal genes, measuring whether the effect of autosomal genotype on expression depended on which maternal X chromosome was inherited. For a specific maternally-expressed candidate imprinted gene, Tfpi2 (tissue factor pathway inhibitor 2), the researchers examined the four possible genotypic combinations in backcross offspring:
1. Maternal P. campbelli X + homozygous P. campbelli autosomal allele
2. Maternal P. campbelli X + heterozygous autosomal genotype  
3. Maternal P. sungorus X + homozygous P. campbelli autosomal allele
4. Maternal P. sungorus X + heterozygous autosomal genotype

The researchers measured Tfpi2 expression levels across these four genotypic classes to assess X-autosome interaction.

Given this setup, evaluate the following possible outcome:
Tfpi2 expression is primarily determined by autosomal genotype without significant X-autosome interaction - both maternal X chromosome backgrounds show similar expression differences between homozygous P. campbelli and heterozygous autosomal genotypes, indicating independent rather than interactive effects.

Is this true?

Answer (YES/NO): NO